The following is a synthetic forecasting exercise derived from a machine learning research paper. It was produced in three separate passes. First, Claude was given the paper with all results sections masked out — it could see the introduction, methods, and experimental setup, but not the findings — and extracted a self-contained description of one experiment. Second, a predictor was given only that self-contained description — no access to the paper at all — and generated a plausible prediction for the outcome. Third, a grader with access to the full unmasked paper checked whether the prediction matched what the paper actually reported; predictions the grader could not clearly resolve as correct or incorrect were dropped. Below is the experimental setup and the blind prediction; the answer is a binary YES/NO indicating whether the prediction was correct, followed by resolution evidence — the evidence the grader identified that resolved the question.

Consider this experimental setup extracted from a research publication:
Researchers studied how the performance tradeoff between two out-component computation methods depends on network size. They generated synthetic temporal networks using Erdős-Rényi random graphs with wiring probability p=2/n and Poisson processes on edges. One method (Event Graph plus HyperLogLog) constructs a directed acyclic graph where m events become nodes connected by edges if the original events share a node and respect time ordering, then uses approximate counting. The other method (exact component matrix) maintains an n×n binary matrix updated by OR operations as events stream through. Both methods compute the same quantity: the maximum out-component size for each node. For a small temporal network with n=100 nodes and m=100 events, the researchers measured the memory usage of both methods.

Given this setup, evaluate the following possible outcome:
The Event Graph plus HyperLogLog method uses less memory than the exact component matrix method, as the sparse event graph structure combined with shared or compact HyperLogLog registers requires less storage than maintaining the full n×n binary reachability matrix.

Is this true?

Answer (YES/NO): YES